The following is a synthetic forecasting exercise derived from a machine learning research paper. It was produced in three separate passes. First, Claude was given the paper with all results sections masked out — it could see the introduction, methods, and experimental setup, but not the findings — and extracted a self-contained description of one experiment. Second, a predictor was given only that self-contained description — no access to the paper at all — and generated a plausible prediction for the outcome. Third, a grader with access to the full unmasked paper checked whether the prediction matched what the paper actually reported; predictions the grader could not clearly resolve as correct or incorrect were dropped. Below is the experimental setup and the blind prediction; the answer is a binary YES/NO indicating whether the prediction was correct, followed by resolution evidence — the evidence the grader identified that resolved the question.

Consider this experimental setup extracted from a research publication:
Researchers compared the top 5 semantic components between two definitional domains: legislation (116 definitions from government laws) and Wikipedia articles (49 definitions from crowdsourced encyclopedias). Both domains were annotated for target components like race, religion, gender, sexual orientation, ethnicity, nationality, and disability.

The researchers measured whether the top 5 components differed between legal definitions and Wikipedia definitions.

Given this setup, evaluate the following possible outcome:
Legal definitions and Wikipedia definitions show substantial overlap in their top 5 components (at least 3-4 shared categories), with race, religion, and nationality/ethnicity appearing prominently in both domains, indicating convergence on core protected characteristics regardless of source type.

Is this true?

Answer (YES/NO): NO